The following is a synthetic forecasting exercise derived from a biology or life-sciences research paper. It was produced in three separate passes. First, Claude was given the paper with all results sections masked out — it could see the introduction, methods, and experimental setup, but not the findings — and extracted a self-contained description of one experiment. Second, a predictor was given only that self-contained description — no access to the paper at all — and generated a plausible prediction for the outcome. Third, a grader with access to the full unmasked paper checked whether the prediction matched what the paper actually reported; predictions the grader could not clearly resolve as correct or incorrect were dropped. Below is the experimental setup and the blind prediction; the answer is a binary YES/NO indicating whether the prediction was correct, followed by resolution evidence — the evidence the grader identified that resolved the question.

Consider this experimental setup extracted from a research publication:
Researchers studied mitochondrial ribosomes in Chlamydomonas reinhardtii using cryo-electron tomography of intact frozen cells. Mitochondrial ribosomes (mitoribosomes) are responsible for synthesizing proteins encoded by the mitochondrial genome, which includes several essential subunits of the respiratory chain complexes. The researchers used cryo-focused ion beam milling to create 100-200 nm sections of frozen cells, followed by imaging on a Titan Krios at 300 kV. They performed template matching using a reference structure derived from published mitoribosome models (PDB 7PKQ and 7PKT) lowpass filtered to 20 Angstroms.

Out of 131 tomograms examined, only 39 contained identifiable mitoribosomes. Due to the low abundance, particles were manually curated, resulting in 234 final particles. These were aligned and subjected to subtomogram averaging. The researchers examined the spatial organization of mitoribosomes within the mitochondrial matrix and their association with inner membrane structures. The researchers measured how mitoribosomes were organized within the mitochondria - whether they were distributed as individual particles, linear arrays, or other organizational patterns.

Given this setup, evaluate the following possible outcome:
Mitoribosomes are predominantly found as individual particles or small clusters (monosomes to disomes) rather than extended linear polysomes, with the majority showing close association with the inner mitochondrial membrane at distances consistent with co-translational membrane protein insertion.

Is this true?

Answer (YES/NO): NO